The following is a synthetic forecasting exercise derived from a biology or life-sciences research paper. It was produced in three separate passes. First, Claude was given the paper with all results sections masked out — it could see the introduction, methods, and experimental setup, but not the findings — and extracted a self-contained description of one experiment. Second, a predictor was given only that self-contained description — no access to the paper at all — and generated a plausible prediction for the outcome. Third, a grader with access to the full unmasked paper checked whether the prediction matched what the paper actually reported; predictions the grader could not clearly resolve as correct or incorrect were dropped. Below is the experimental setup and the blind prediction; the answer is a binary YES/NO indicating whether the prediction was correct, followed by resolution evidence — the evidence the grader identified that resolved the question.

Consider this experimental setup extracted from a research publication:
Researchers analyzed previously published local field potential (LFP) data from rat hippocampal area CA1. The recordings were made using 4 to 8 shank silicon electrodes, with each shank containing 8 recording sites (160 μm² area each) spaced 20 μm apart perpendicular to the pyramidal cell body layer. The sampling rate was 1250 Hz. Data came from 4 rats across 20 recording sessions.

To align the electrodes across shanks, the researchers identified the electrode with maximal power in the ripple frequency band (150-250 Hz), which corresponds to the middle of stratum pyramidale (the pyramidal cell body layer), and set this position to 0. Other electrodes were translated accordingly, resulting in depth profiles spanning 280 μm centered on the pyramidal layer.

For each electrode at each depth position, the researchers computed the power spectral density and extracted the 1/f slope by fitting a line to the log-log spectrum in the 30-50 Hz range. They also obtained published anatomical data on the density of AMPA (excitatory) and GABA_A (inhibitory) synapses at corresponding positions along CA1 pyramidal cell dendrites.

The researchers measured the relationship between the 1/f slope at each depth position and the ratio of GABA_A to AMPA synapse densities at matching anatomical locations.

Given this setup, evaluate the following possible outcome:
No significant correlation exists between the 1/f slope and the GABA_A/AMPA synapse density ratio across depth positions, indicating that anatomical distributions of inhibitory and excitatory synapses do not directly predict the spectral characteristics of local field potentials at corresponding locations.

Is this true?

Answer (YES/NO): NO